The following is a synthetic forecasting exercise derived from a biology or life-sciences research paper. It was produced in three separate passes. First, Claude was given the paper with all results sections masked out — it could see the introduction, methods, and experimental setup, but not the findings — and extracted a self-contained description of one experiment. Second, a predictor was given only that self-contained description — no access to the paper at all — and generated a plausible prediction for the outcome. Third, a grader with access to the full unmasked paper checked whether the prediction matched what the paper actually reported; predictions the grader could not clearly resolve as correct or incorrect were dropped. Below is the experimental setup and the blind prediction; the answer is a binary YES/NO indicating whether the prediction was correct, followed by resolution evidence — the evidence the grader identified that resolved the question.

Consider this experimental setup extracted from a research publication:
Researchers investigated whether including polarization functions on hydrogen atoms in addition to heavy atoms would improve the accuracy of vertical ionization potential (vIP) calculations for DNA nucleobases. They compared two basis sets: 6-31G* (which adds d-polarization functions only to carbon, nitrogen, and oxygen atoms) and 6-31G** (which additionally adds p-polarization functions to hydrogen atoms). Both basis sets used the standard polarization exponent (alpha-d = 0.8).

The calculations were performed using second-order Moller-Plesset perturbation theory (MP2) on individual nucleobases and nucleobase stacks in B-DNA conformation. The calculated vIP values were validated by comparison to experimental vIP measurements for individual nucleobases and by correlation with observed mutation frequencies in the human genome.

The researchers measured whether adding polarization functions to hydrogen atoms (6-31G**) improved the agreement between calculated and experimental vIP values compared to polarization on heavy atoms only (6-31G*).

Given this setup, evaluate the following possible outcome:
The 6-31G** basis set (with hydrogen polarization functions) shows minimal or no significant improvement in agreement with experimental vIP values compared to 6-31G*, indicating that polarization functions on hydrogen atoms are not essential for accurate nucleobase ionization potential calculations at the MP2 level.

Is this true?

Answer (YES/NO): YES